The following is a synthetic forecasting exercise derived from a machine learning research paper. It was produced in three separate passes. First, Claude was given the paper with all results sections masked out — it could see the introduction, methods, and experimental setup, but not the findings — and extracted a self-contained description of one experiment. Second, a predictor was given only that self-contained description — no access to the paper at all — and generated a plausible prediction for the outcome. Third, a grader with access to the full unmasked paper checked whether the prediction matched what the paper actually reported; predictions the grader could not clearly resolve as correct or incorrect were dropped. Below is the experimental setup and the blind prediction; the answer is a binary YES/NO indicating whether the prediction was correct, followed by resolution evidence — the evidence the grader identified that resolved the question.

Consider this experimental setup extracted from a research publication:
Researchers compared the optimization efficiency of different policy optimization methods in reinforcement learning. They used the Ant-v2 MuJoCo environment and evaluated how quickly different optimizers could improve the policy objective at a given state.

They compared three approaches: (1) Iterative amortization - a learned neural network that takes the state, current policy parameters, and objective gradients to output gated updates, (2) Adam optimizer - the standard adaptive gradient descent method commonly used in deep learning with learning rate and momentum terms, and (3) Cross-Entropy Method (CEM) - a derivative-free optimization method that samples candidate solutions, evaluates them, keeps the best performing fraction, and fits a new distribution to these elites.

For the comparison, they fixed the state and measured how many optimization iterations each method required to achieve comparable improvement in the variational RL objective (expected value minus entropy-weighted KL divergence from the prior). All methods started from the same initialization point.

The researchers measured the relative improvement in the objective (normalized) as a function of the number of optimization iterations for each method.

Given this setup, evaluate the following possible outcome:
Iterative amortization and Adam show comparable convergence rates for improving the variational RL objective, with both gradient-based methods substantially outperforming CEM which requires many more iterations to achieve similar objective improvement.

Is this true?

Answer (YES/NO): NO